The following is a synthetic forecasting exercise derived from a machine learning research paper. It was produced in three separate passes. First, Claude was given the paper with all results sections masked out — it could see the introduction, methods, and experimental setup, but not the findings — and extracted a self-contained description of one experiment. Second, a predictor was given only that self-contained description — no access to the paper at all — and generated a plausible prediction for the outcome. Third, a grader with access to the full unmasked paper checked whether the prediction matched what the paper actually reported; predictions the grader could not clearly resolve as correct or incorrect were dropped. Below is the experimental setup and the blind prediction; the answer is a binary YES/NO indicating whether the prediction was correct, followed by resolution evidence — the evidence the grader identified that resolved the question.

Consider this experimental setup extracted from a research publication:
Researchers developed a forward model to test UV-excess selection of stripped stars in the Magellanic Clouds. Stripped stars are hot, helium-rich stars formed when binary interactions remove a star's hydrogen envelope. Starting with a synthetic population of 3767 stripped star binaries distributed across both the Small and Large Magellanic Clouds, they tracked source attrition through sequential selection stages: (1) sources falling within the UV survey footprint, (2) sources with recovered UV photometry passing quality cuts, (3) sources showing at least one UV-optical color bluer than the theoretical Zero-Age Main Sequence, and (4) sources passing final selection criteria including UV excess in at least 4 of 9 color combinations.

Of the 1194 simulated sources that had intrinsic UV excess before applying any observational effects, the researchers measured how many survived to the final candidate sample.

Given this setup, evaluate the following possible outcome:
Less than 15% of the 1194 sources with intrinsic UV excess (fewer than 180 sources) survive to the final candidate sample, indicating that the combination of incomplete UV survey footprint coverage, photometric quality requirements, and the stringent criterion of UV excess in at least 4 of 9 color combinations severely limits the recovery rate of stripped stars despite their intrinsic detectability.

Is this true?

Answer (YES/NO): NO